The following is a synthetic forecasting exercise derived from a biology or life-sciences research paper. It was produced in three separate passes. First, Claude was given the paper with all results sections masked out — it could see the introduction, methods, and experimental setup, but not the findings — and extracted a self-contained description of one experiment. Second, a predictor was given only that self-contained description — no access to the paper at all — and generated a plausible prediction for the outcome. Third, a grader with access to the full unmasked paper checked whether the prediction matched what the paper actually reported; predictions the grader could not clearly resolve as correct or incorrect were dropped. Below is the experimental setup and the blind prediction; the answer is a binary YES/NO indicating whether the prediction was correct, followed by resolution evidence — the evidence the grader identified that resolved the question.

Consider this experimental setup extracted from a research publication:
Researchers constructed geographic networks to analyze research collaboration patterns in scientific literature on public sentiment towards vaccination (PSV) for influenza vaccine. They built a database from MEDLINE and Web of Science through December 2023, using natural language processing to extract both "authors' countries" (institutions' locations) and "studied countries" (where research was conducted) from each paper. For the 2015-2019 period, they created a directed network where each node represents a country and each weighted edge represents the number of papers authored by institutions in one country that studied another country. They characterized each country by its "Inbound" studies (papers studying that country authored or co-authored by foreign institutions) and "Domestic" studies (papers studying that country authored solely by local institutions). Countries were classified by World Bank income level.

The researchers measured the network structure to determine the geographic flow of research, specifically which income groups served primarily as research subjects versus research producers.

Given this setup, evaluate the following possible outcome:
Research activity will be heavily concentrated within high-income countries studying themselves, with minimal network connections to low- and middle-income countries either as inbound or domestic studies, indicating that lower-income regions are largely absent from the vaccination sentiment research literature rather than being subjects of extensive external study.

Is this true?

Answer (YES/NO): YES